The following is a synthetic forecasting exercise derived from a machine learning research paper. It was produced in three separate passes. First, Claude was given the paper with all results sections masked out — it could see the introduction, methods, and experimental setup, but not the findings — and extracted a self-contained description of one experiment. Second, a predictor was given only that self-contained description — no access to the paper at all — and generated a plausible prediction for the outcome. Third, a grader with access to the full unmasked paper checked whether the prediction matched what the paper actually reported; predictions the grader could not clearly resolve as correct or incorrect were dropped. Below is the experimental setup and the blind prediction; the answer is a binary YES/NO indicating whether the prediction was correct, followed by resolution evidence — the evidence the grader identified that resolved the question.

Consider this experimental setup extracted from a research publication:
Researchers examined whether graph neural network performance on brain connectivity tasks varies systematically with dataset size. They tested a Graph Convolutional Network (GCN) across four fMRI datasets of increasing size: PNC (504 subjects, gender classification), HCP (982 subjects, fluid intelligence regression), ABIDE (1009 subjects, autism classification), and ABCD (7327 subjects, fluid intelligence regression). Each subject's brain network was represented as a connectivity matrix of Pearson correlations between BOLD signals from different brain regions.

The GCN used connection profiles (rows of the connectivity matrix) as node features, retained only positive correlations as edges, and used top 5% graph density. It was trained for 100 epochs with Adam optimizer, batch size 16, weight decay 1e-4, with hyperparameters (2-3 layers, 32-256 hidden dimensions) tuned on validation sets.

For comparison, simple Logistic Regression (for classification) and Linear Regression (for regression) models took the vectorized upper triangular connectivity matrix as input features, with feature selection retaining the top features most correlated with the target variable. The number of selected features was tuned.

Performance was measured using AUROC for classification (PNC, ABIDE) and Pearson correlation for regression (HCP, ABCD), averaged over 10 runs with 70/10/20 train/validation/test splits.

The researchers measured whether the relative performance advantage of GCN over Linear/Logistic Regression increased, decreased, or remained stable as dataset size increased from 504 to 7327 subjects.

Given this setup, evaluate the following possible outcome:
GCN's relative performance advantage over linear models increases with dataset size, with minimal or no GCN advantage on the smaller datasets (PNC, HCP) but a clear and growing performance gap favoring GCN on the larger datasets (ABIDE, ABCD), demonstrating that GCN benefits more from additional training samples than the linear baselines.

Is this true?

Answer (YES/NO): NO